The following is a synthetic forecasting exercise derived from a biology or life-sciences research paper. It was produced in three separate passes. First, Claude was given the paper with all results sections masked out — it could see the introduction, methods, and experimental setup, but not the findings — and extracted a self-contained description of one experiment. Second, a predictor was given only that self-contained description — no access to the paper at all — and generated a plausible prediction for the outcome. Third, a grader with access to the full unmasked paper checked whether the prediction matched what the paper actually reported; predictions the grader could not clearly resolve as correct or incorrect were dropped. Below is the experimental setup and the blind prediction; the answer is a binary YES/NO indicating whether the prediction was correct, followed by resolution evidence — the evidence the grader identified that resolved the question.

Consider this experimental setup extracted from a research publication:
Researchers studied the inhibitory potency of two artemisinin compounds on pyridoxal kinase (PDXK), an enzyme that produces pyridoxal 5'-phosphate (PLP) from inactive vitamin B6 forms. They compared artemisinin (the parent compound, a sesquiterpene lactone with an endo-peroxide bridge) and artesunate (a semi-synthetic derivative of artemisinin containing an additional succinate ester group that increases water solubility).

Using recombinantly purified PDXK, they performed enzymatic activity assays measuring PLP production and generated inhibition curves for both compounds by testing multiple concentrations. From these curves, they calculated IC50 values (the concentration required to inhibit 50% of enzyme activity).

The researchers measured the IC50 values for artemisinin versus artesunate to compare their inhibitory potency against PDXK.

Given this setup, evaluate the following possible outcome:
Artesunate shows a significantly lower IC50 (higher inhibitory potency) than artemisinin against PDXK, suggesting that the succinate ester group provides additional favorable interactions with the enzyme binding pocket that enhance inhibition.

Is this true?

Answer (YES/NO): NO